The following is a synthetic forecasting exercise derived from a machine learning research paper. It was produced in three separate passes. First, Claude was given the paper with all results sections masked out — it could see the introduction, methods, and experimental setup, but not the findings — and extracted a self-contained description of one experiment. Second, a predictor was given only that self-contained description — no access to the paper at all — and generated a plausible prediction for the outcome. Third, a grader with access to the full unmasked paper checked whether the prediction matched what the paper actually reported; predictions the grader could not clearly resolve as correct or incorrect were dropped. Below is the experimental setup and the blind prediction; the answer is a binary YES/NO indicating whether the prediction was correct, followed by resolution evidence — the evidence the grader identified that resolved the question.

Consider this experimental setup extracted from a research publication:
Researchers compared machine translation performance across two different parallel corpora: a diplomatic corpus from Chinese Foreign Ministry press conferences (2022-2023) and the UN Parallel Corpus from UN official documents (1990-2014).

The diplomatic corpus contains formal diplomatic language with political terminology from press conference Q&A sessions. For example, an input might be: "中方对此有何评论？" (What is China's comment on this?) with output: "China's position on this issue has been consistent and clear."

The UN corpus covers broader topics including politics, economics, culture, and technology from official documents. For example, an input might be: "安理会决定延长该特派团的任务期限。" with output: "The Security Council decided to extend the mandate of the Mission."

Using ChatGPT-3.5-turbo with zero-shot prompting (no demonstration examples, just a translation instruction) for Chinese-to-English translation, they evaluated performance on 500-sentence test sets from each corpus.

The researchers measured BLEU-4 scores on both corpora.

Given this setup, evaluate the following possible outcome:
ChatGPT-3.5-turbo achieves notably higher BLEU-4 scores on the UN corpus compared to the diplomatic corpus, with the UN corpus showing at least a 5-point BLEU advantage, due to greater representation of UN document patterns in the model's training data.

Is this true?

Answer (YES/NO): NO